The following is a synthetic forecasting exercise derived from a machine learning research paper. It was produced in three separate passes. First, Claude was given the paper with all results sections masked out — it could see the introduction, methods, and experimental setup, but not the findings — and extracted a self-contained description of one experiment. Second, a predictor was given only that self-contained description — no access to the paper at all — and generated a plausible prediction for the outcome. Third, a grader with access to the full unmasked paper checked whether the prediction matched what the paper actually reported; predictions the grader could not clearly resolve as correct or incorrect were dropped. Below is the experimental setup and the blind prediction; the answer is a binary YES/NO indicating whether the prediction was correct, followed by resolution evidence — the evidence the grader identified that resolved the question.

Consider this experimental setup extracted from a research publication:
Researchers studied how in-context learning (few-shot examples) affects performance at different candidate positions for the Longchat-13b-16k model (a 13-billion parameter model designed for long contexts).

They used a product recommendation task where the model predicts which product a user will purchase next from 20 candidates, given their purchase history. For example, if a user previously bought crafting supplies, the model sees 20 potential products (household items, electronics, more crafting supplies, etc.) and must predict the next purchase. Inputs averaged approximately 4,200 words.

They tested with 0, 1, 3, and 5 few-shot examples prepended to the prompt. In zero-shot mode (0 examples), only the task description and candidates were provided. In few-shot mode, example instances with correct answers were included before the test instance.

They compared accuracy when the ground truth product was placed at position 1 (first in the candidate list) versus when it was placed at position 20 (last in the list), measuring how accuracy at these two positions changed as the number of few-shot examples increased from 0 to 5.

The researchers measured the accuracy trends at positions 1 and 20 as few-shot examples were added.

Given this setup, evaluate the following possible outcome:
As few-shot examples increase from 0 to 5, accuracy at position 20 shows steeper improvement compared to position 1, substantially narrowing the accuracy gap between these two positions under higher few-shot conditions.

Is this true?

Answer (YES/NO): NO